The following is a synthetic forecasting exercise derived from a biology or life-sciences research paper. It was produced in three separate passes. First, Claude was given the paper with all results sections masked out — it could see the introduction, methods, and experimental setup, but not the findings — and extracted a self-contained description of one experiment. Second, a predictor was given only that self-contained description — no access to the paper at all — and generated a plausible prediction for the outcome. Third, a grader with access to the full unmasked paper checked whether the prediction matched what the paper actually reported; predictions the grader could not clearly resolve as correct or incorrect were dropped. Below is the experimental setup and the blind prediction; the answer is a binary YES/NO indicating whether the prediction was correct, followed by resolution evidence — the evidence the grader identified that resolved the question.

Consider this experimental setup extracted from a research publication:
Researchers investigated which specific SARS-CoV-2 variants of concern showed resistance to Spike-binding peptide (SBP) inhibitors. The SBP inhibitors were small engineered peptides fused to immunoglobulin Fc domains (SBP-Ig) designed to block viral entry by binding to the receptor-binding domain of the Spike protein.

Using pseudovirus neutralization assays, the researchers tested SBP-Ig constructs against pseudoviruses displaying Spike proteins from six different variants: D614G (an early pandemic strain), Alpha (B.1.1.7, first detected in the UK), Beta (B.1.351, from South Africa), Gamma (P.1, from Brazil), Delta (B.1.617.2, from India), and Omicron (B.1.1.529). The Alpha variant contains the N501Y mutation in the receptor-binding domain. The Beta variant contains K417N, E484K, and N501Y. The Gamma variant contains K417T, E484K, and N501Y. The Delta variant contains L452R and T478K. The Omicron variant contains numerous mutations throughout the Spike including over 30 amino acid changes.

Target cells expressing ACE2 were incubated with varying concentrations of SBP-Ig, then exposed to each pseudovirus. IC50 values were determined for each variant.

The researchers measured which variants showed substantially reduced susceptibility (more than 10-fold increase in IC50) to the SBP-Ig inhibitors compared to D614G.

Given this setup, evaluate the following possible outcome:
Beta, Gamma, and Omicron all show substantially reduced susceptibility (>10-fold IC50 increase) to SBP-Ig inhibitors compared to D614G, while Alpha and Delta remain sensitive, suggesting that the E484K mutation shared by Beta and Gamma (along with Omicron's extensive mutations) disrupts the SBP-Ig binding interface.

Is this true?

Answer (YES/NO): NO